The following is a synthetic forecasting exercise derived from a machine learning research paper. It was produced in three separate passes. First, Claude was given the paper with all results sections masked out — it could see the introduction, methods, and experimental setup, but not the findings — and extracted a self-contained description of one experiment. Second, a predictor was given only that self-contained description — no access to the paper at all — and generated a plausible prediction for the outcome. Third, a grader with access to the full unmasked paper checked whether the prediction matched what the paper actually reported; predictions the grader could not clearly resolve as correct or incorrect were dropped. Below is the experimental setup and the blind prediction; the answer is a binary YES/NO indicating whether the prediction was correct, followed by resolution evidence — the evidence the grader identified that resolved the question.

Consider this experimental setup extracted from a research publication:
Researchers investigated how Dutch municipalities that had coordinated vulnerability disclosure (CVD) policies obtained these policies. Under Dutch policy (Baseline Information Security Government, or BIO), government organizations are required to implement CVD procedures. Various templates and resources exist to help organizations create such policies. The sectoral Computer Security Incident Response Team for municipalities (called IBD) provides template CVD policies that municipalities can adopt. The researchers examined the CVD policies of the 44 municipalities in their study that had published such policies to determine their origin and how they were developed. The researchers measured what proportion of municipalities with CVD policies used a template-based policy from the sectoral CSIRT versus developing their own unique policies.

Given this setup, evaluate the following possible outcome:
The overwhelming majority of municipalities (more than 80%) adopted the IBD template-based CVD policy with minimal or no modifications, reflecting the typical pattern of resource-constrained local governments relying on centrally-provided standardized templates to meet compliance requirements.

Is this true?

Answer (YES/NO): YES